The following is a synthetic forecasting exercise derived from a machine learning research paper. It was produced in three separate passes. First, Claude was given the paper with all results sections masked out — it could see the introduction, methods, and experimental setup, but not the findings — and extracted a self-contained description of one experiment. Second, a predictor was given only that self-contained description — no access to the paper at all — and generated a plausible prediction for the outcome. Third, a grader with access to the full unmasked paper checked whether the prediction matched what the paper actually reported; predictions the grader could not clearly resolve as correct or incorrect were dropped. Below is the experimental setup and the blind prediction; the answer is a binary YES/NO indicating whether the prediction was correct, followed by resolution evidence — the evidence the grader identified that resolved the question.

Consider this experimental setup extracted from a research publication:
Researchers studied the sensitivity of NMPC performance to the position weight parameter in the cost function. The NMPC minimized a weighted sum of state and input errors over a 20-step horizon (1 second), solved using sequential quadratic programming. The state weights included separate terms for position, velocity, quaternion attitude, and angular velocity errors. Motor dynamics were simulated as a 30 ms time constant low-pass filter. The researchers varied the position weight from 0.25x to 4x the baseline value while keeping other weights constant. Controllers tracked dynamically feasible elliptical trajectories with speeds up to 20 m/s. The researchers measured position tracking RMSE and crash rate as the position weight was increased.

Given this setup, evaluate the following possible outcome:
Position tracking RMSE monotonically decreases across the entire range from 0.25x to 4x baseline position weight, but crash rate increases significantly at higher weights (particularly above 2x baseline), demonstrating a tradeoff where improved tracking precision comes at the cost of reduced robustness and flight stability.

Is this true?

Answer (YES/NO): NO